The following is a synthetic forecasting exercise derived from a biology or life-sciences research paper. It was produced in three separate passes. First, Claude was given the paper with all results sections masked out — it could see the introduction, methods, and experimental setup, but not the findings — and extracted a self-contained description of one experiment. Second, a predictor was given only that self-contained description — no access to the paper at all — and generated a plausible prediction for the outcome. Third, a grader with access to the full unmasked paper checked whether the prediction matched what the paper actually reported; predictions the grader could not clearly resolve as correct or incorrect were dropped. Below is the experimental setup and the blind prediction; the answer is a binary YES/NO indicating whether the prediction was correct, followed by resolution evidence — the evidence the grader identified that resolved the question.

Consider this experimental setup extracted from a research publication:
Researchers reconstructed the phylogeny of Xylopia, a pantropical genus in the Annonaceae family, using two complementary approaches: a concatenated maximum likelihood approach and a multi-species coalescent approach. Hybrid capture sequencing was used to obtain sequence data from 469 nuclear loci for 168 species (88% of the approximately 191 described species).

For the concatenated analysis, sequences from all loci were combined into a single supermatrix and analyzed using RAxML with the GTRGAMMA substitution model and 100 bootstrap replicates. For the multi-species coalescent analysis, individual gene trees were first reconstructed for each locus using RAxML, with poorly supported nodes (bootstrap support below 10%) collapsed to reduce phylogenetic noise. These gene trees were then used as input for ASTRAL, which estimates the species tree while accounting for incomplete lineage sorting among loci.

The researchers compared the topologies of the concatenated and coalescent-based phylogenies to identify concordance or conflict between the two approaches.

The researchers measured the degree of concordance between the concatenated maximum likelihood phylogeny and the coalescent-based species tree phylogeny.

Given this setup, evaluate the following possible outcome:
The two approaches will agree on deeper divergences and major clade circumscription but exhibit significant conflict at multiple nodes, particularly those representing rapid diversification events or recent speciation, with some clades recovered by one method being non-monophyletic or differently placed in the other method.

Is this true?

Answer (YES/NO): NO